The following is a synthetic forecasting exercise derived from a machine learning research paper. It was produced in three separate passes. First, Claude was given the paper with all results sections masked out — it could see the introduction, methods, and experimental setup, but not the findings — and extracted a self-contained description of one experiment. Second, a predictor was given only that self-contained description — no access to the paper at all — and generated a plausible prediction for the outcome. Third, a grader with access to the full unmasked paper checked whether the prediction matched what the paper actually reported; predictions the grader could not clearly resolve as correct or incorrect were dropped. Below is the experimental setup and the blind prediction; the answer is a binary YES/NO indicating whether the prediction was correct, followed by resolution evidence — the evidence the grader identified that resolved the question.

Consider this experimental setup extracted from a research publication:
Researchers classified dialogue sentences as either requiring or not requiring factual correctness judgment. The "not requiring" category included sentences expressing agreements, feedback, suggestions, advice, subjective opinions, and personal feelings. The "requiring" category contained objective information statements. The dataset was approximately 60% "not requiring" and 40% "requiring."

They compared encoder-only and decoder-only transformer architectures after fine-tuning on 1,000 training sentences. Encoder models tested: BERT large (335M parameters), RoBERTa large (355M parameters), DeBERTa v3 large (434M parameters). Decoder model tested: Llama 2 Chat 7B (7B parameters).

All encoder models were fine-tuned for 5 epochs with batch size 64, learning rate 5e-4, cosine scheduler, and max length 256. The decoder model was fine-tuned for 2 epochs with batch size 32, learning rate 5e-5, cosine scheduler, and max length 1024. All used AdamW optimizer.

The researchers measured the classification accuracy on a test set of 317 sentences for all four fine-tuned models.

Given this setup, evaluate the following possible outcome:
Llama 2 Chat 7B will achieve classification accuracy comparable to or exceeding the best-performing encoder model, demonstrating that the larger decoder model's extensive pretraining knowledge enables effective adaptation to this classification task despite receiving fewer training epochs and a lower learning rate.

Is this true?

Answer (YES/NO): YES